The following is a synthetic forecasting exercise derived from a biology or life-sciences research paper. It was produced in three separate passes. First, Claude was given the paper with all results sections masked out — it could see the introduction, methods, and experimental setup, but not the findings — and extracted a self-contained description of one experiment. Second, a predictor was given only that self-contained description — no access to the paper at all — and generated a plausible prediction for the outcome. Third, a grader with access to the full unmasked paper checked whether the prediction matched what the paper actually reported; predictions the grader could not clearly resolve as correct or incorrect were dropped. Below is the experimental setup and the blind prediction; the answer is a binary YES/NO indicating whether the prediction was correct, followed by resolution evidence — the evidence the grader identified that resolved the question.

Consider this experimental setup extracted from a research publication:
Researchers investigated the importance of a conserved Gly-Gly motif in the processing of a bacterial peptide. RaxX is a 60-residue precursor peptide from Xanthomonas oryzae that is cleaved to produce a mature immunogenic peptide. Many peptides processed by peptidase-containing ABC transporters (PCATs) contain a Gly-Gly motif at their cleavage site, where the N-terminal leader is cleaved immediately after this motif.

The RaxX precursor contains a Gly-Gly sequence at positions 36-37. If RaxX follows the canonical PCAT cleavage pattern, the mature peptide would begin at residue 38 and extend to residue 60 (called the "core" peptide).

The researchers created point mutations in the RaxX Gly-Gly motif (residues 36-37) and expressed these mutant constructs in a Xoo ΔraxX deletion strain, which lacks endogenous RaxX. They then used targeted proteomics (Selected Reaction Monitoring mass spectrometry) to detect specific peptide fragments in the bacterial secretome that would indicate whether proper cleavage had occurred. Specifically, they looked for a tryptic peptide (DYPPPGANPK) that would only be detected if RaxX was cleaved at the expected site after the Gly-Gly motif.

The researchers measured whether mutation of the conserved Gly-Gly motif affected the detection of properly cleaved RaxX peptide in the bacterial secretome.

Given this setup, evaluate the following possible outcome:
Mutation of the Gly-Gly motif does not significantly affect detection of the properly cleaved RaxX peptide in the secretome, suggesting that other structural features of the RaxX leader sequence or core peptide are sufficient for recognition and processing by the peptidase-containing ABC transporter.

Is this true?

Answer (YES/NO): NO